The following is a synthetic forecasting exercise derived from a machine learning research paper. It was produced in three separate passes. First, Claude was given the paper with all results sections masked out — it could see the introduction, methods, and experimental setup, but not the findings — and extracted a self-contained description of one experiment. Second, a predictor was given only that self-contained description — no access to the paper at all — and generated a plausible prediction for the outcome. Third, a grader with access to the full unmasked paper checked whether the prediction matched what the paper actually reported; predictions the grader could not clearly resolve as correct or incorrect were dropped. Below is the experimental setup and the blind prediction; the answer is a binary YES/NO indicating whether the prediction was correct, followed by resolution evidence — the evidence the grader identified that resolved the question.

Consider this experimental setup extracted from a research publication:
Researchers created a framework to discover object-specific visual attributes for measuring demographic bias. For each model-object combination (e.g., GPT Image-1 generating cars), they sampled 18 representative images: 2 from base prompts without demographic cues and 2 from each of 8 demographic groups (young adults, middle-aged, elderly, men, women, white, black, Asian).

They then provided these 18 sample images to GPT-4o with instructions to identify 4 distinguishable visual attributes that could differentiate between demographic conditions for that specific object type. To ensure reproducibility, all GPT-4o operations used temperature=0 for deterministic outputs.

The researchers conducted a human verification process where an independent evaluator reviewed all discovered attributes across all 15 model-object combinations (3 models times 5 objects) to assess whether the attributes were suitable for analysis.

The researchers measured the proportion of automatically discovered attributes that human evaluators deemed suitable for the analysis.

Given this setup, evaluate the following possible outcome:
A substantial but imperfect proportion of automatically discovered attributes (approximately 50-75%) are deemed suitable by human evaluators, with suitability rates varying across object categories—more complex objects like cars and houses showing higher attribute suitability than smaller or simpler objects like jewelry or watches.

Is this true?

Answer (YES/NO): NO